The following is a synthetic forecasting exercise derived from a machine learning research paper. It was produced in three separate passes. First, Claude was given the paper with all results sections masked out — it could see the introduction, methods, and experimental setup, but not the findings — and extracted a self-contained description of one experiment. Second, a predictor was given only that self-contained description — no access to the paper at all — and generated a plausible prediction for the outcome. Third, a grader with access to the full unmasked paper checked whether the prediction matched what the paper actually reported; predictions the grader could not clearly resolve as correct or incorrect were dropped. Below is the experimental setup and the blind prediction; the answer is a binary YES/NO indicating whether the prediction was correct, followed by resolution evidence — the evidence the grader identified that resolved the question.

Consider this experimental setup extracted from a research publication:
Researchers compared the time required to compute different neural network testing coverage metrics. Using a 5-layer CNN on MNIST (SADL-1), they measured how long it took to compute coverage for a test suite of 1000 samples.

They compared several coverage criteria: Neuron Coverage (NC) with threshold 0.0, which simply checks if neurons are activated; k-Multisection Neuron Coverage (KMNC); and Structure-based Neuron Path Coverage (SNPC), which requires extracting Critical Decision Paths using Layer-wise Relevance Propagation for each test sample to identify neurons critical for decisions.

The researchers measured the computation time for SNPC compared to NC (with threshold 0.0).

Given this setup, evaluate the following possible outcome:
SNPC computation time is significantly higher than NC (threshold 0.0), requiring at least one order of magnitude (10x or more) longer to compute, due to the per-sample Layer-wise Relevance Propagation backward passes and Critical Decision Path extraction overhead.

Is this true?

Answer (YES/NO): YES